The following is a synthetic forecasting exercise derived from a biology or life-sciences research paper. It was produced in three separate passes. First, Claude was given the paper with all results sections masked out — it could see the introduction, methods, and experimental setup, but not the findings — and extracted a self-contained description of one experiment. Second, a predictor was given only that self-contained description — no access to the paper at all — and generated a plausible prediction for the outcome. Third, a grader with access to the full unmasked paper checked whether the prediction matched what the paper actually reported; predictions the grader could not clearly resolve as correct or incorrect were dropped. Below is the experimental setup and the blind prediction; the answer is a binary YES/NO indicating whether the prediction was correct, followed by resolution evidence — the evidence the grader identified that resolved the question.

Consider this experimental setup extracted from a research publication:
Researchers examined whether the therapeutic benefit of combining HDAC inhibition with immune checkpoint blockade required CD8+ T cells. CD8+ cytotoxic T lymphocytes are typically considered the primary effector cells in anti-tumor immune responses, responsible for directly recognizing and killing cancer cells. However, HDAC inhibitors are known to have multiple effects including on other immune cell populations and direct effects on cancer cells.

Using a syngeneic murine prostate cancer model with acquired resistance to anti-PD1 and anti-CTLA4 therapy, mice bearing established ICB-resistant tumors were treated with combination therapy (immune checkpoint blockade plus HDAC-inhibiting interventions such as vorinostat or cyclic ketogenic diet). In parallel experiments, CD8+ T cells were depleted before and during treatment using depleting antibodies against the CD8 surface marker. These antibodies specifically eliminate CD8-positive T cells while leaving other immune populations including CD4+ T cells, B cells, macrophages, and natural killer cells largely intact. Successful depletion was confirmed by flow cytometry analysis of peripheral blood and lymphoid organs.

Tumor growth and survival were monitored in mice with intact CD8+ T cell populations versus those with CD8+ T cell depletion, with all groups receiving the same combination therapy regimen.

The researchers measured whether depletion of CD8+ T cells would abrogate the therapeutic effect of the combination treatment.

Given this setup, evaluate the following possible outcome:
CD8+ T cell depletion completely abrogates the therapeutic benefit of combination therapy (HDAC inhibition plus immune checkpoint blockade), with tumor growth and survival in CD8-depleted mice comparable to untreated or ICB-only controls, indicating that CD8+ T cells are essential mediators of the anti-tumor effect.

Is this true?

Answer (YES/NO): YES